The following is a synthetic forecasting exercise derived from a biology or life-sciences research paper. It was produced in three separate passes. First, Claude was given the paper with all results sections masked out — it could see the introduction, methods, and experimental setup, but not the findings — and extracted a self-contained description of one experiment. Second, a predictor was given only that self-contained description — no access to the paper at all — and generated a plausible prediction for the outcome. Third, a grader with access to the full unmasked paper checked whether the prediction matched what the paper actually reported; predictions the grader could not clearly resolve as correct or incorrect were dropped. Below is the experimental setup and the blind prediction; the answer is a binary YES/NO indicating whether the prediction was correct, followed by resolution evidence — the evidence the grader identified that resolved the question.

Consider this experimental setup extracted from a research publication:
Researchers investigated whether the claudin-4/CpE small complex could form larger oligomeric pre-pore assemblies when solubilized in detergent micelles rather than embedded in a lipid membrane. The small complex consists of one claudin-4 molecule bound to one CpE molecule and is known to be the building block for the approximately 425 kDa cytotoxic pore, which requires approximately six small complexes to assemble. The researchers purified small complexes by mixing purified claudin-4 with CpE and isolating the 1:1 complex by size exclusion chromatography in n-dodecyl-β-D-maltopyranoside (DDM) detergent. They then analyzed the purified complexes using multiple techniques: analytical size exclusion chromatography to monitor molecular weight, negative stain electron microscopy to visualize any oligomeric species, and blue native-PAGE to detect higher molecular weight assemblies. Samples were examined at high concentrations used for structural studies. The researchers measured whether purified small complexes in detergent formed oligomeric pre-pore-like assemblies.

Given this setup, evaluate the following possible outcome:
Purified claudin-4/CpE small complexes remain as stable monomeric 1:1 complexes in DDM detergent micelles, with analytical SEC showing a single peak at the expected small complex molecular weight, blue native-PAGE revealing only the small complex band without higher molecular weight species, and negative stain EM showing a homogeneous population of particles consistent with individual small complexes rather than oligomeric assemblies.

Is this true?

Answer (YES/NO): NO